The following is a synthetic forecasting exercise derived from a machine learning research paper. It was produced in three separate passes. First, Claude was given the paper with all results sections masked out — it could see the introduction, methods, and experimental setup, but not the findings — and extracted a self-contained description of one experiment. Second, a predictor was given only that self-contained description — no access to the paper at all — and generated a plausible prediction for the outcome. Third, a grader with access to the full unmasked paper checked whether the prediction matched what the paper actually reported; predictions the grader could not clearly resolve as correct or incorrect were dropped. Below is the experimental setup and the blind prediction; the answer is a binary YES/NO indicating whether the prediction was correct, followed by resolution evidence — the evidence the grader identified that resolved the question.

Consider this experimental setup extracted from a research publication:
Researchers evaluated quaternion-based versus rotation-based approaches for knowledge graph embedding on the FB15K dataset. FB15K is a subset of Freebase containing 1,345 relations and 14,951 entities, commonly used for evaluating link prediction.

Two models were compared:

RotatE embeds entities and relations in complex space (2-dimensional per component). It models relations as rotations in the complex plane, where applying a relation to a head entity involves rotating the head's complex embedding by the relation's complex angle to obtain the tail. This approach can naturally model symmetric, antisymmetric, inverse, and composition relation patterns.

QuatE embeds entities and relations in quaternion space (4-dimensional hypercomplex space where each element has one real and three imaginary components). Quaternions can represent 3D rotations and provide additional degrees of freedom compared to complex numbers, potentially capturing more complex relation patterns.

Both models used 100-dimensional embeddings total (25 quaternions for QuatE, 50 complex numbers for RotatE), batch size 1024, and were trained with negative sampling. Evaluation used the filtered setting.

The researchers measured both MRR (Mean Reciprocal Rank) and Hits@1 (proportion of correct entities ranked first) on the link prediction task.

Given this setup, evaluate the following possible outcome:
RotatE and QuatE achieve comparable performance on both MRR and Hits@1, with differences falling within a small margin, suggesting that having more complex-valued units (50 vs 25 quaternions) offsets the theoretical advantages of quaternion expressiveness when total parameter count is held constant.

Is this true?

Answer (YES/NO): NO